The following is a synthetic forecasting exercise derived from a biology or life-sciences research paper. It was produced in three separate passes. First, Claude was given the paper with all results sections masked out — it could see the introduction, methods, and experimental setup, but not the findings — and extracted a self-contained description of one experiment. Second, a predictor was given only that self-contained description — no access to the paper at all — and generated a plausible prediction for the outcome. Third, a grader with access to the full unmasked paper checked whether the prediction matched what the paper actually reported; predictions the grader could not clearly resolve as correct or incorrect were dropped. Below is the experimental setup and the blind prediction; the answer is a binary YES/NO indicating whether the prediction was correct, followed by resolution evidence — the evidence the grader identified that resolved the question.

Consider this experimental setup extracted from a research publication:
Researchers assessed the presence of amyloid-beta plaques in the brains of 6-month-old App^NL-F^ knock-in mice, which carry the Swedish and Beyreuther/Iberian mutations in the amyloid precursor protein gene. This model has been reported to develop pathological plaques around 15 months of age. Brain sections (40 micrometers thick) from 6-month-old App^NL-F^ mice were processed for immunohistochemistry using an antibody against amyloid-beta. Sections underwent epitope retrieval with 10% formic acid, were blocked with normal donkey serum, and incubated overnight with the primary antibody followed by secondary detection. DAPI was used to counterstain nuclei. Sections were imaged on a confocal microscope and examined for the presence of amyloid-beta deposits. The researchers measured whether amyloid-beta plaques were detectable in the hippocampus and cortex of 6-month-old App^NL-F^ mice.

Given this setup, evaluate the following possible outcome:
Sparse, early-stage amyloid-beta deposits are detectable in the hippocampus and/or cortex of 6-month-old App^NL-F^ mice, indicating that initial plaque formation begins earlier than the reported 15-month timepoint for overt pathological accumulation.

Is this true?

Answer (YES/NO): NO